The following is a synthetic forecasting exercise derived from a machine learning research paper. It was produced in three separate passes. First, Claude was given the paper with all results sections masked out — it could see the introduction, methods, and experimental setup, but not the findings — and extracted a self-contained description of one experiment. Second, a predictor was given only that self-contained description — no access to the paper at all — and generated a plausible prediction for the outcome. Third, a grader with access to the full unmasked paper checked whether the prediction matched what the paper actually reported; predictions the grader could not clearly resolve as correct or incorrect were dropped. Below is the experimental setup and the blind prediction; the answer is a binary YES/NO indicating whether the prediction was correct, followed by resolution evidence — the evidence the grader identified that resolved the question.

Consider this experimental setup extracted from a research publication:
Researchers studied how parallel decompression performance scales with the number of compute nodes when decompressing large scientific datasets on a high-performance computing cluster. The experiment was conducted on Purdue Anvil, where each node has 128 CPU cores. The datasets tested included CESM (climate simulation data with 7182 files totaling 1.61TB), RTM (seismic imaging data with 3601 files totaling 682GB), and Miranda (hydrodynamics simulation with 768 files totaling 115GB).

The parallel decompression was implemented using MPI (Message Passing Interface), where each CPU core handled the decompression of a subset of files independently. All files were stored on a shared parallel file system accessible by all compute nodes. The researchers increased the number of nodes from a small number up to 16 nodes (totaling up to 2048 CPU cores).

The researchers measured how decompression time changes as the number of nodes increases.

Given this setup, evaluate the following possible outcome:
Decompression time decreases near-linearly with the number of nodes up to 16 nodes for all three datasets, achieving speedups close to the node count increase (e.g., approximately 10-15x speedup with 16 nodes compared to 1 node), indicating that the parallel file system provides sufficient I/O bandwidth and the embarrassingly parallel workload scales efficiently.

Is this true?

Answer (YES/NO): NO